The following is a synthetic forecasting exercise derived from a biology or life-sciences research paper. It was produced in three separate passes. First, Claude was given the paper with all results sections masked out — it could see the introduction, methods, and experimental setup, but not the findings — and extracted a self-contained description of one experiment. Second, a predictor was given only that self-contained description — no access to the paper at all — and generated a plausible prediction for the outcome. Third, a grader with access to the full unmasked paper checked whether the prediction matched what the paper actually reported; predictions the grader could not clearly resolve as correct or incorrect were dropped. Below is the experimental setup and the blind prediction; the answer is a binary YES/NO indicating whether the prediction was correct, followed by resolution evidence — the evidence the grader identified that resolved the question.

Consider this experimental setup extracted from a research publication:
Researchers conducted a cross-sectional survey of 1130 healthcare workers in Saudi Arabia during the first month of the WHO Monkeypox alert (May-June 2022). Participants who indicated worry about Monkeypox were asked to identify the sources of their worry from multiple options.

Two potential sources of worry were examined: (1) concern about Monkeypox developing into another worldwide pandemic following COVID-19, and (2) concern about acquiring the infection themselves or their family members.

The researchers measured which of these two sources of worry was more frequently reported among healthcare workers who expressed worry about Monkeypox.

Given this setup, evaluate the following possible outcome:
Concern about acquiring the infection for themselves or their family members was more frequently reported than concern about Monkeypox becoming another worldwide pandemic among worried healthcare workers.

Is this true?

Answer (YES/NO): NO